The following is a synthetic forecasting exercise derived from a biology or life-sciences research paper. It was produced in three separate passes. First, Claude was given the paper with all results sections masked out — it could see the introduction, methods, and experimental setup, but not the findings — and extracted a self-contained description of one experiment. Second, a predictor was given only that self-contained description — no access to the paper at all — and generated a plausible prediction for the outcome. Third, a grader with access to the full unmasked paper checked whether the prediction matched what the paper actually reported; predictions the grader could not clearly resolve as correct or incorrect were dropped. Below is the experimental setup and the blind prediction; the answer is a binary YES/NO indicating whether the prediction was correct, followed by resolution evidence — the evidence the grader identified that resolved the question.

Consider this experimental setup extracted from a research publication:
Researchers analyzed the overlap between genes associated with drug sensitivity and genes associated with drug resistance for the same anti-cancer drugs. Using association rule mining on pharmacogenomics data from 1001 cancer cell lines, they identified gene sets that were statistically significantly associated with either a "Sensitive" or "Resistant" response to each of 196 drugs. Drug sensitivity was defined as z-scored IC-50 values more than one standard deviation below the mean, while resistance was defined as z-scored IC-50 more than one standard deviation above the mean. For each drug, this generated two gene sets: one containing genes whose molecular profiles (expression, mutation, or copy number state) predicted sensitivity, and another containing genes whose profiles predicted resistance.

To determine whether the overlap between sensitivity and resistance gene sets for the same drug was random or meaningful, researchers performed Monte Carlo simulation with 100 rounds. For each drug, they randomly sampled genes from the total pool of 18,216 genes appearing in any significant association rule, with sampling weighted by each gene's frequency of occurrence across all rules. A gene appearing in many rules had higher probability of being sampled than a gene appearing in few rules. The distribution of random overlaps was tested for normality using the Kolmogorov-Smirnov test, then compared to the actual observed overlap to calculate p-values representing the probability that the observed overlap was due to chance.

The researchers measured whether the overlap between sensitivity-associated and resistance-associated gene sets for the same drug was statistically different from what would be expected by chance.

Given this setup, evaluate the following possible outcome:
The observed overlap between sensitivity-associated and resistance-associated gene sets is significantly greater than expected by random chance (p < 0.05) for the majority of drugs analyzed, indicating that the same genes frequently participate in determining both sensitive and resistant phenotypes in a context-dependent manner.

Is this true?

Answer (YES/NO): NO